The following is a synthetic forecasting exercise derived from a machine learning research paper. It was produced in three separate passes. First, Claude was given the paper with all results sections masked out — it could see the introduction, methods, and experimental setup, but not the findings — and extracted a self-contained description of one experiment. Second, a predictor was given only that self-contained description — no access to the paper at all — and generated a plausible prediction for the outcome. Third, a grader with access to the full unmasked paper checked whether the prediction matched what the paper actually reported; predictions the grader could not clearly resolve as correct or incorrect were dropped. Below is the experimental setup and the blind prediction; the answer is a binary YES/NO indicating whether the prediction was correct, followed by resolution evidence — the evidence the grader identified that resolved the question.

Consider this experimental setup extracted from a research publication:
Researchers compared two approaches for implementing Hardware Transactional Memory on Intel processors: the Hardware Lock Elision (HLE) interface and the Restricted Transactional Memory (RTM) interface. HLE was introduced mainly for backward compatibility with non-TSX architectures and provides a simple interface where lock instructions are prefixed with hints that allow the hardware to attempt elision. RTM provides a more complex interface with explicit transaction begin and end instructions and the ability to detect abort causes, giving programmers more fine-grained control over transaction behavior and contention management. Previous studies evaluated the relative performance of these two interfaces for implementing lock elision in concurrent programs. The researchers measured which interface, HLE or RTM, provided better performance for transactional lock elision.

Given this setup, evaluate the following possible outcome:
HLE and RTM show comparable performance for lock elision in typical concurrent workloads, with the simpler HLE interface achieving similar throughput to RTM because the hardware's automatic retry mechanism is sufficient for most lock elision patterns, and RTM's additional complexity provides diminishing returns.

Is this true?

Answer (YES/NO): NO